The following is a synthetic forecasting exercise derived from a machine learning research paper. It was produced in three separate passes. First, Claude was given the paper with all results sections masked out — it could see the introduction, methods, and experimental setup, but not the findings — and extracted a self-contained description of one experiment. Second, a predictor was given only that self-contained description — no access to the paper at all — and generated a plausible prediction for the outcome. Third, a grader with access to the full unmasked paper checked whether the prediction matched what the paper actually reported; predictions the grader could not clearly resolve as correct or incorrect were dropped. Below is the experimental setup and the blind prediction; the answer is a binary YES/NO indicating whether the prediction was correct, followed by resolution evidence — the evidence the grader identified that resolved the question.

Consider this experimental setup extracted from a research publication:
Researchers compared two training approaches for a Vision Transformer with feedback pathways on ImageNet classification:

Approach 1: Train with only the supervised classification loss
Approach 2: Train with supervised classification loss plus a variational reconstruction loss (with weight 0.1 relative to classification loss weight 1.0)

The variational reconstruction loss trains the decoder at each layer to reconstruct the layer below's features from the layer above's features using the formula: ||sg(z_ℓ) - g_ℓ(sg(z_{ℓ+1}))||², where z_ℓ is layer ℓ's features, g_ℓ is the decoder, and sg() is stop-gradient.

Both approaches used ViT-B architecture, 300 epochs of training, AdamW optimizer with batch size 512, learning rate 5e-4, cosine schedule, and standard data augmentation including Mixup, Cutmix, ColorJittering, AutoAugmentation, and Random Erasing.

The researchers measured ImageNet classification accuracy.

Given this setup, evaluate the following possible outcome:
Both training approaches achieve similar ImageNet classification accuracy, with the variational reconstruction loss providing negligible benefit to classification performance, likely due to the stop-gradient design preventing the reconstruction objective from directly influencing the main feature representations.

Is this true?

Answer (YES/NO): NO